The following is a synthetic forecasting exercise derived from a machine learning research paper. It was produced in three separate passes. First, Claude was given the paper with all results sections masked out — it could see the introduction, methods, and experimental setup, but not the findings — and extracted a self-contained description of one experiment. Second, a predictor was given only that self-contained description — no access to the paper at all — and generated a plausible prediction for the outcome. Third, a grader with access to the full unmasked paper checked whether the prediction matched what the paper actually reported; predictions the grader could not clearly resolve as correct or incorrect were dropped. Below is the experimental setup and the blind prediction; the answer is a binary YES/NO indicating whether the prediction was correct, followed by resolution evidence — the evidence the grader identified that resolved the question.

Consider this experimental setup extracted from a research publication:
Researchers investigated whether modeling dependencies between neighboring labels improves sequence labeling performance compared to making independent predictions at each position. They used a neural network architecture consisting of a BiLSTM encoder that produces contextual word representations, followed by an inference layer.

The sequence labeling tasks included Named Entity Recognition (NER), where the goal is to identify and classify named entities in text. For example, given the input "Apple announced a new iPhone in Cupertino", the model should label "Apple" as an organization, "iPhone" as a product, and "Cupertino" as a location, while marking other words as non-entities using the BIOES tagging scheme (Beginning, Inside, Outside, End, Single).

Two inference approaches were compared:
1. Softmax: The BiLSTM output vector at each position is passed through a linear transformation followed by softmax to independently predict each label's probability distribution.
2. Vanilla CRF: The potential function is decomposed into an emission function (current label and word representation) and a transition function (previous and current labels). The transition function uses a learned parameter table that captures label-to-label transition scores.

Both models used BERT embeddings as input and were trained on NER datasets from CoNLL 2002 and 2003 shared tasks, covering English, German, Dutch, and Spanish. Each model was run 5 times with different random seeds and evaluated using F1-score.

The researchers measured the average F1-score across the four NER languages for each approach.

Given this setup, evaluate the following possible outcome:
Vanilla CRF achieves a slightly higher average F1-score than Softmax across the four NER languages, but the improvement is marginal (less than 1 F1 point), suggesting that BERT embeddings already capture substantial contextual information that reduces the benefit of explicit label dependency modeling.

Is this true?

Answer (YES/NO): NO